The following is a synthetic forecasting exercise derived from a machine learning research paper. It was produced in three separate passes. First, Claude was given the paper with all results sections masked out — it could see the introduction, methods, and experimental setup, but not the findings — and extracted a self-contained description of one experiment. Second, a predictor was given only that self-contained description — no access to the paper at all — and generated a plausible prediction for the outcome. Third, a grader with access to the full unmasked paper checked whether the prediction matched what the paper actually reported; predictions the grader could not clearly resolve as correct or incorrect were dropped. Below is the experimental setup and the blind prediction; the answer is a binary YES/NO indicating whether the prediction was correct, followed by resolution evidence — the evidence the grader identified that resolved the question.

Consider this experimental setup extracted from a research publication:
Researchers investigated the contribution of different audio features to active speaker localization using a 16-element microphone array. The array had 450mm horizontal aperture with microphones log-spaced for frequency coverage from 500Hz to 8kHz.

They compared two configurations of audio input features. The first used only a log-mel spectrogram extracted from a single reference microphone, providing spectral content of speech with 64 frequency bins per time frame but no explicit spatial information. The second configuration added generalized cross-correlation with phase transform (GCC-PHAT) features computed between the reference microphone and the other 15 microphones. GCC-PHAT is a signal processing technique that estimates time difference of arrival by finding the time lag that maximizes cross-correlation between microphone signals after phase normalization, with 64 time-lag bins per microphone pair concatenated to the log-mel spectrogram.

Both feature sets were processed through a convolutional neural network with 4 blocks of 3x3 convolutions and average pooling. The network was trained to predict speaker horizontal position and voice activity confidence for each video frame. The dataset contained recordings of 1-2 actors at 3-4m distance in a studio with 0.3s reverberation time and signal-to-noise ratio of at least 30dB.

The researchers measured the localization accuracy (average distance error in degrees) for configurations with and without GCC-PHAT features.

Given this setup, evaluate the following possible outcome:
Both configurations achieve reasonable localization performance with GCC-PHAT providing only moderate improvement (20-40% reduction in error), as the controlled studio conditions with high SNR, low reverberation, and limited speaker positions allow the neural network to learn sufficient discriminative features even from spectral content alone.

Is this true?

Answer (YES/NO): NO